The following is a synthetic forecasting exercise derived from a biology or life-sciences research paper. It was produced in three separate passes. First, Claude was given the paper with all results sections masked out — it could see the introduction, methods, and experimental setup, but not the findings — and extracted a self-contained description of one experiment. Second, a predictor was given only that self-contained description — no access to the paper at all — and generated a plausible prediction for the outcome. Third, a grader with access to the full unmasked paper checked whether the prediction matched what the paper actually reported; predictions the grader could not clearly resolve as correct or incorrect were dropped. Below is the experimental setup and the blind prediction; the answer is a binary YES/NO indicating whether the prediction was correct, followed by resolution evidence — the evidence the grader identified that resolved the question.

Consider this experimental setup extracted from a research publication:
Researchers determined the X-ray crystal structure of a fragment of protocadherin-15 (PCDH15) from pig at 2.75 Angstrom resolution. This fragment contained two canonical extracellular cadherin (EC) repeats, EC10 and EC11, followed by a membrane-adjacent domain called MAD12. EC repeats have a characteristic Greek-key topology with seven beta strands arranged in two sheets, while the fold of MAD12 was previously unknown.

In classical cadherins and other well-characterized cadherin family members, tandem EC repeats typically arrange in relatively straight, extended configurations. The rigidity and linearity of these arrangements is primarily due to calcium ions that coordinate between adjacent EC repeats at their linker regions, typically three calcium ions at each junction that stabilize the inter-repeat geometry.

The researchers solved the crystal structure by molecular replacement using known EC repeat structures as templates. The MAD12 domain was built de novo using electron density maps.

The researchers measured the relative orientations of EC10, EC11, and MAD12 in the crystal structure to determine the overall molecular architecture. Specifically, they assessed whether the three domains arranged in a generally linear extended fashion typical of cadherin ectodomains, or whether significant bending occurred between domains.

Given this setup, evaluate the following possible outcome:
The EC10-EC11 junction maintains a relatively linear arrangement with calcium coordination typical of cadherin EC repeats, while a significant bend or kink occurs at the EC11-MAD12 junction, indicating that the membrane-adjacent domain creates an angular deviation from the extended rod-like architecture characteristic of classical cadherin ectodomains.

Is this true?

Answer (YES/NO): YES